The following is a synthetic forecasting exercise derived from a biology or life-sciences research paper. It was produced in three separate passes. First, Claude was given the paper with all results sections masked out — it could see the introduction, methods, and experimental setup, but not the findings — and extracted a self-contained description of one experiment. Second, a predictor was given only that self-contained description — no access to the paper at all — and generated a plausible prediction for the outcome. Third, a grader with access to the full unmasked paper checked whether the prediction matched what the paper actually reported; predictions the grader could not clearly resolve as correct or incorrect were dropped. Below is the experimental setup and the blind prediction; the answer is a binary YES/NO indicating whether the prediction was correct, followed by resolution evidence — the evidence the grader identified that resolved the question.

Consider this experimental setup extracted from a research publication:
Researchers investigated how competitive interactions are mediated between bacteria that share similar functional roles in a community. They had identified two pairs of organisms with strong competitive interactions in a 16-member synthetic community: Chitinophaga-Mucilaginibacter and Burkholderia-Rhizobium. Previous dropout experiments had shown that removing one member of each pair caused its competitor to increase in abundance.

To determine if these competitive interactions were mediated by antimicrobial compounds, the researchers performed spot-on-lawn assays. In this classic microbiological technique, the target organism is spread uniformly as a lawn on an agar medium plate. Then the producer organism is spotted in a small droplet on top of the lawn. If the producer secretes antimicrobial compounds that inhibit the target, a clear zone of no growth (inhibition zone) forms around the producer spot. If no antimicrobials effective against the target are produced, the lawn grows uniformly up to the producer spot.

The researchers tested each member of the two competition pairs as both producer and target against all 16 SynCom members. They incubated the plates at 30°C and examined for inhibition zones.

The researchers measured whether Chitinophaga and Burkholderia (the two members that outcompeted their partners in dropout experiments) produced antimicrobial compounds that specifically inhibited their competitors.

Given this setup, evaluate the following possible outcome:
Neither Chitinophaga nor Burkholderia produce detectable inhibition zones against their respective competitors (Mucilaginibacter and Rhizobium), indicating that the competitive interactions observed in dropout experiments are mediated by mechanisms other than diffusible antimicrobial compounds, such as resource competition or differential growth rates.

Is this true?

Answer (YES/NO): NO